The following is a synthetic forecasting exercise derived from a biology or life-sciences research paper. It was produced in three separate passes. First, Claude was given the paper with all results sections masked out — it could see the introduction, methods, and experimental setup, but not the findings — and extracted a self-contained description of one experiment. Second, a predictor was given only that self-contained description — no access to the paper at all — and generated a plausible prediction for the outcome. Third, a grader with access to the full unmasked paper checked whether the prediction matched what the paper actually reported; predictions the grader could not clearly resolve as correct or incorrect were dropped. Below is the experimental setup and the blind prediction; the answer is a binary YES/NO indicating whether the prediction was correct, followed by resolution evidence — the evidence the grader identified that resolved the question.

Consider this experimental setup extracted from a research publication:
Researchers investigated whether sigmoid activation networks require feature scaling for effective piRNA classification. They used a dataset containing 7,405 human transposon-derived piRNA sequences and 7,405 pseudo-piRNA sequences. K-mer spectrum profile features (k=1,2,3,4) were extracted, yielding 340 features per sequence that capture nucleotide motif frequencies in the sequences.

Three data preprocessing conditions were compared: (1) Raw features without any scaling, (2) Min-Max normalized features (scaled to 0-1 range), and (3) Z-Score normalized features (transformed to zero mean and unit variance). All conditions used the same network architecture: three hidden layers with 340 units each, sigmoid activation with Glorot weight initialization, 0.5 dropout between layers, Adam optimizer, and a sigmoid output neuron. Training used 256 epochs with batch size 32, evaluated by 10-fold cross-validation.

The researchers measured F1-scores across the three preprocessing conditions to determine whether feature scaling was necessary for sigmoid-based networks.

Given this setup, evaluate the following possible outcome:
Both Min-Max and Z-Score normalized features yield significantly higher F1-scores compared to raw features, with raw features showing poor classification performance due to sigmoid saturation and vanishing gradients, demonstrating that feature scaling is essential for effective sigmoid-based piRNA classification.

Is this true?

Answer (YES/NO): NO